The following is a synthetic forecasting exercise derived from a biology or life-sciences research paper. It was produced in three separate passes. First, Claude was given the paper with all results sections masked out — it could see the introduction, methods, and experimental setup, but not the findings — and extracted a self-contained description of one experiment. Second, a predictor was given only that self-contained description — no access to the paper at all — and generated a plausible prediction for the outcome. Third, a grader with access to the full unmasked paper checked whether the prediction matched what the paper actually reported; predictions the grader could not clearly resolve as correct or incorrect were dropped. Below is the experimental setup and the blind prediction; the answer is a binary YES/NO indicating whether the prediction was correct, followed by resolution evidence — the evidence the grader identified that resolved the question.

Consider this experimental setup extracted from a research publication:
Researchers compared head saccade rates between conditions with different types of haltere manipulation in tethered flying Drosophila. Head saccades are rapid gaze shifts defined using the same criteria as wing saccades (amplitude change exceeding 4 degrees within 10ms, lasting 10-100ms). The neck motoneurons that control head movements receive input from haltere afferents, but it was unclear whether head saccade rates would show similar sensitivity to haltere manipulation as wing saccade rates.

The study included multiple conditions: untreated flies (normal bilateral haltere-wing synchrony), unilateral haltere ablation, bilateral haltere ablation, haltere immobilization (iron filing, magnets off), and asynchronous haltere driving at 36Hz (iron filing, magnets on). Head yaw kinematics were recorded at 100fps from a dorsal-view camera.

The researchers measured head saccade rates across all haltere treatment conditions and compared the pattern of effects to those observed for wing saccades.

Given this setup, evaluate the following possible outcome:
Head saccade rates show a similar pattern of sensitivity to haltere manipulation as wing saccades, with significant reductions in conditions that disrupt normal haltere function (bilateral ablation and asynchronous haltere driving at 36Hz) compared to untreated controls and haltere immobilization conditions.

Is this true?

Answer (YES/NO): NO